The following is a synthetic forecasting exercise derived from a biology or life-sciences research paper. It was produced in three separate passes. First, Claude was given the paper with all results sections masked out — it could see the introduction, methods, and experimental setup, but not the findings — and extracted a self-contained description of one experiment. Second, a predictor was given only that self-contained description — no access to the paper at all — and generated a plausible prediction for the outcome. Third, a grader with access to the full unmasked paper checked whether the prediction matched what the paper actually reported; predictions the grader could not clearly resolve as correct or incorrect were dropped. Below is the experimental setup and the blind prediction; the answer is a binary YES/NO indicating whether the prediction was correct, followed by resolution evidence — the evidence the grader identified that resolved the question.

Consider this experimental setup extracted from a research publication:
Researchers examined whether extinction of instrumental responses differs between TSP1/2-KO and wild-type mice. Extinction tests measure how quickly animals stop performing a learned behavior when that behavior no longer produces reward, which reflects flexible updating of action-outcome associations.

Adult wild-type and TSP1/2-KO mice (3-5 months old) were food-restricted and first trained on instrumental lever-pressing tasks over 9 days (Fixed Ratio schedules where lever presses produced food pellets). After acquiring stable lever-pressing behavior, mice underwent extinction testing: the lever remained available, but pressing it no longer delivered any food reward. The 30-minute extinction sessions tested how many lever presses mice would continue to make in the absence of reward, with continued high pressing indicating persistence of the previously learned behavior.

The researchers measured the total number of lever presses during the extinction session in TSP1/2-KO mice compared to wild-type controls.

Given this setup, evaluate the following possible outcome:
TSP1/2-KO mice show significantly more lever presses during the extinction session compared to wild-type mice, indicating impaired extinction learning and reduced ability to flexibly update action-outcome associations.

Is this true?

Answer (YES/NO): NO